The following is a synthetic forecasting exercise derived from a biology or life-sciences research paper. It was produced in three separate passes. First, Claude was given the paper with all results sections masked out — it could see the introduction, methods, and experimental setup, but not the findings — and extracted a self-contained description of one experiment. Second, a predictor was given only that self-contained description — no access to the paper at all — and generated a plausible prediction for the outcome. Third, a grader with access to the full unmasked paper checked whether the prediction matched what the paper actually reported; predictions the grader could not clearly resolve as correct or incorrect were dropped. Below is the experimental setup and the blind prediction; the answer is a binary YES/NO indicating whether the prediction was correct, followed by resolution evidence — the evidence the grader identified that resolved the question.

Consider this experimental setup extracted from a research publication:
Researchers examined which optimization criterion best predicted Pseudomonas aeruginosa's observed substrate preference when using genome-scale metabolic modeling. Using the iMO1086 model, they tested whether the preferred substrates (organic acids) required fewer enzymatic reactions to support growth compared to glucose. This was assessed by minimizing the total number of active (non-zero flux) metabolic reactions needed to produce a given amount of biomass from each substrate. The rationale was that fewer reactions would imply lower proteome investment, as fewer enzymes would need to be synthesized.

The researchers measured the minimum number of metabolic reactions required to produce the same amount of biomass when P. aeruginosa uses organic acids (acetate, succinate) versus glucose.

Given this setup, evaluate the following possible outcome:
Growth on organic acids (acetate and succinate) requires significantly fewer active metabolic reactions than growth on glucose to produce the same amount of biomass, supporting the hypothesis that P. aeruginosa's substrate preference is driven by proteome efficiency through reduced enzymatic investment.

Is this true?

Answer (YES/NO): YES